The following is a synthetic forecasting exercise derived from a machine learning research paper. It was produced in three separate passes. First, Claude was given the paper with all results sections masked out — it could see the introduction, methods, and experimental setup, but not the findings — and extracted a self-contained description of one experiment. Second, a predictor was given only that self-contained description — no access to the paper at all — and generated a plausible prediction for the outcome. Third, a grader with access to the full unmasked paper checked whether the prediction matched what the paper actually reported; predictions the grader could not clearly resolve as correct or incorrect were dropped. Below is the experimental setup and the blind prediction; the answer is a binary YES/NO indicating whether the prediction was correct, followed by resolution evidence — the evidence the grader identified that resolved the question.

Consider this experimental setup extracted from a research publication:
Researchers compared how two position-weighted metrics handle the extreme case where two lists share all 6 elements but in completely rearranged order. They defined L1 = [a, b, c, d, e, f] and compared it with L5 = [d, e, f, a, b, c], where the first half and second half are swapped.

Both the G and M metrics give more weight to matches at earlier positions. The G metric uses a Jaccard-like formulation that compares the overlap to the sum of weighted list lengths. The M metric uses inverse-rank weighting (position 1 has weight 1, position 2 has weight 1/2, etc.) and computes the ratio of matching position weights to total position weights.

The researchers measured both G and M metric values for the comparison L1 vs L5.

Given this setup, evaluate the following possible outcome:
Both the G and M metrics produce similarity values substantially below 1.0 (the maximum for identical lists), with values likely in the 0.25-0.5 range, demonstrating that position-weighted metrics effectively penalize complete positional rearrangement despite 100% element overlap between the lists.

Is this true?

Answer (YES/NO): NO